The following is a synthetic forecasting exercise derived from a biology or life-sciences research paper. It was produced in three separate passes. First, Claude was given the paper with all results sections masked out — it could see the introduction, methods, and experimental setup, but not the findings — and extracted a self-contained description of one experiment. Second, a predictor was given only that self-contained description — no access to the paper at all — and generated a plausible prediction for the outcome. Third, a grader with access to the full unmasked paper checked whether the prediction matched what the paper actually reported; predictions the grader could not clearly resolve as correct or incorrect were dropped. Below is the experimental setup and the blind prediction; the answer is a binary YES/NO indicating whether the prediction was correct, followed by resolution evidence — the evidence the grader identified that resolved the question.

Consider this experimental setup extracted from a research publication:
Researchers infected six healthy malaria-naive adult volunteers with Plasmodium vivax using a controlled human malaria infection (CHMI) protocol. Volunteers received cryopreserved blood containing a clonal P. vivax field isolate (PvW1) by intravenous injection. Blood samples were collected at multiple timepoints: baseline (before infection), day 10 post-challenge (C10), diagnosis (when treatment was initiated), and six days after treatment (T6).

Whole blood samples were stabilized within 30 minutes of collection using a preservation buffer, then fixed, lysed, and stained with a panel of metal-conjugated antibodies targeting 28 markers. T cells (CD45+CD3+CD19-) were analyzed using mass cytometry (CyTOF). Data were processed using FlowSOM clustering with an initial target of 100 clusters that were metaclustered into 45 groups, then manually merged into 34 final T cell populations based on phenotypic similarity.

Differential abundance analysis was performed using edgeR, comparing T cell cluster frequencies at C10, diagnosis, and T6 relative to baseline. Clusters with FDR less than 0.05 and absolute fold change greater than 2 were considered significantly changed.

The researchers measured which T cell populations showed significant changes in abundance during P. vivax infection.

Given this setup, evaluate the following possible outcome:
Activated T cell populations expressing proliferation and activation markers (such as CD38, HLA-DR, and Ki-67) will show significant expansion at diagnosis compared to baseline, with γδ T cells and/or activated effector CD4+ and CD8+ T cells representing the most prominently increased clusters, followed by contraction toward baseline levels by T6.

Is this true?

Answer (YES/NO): NO